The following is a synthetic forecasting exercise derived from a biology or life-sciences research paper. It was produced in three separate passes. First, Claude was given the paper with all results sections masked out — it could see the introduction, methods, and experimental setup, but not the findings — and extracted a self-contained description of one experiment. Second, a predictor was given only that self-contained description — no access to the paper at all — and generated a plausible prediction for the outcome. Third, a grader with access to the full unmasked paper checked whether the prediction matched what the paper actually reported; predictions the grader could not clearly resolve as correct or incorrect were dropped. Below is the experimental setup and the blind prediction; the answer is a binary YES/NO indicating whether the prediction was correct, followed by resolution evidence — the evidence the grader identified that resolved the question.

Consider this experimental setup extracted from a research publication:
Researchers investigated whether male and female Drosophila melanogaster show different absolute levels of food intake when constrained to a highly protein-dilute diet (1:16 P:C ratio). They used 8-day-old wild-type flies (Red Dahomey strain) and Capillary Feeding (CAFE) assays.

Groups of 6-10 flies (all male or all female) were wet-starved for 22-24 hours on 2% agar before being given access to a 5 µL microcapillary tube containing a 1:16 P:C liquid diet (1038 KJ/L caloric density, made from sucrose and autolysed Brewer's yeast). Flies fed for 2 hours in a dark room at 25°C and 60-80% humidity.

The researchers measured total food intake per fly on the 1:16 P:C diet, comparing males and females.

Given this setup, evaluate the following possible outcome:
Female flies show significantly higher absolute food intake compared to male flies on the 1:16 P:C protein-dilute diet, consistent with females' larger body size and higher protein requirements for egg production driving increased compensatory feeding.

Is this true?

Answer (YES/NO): YES